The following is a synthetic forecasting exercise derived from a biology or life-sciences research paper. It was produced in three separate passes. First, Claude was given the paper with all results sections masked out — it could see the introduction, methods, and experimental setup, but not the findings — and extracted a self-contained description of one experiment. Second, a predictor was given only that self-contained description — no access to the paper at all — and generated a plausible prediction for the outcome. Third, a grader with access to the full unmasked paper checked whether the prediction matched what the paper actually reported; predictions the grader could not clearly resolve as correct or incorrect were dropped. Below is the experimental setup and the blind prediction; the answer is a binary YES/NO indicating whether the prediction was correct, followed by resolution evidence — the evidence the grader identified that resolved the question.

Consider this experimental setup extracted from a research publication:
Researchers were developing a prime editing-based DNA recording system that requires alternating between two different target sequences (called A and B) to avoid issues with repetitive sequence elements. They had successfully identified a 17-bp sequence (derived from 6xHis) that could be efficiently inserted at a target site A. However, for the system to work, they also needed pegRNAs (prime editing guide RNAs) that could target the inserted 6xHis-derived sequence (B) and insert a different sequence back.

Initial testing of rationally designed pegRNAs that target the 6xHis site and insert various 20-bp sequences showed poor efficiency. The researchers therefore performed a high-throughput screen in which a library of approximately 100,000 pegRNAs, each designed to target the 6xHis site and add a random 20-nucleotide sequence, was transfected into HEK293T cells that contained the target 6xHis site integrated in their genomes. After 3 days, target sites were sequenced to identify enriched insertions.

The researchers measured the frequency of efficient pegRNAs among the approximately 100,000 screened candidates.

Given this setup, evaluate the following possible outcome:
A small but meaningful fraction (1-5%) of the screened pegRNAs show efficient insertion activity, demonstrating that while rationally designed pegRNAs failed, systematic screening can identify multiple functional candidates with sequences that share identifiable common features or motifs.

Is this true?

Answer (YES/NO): NO